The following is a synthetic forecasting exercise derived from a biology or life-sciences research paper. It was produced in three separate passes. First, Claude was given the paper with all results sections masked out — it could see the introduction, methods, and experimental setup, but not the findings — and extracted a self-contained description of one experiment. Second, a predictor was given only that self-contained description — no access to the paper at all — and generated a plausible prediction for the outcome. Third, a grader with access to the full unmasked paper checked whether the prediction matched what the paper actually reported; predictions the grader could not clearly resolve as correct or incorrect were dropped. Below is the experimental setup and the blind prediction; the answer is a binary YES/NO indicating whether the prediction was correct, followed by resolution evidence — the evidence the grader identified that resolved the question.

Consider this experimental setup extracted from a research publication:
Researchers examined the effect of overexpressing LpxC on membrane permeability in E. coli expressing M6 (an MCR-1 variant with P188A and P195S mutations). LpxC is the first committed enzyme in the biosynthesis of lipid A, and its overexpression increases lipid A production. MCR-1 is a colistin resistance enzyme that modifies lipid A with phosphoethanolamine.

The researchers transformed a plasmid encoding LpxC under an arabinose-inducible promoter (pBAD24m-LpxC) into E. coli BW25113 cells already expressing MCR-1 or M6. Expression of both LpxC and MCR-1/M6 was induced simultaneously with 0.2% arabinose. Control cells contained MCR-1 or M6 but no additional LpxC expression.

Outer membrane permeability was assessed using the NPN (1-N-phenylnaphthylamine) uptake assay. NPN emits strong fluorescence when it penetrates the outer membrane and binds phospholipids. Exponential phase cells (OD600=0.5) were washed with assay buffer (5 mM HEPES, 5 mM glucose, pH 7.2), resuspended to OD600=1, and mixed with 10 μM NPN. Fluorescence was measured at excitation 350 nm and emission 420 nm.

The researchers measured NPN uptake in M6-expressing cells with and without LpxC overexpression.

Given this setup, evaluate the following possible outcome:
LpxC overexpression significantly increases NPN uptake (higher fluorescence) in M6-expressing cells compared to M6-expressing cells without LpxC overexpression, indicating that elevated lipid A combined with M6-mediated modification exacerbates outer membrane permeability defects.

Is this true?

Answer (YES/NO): NO